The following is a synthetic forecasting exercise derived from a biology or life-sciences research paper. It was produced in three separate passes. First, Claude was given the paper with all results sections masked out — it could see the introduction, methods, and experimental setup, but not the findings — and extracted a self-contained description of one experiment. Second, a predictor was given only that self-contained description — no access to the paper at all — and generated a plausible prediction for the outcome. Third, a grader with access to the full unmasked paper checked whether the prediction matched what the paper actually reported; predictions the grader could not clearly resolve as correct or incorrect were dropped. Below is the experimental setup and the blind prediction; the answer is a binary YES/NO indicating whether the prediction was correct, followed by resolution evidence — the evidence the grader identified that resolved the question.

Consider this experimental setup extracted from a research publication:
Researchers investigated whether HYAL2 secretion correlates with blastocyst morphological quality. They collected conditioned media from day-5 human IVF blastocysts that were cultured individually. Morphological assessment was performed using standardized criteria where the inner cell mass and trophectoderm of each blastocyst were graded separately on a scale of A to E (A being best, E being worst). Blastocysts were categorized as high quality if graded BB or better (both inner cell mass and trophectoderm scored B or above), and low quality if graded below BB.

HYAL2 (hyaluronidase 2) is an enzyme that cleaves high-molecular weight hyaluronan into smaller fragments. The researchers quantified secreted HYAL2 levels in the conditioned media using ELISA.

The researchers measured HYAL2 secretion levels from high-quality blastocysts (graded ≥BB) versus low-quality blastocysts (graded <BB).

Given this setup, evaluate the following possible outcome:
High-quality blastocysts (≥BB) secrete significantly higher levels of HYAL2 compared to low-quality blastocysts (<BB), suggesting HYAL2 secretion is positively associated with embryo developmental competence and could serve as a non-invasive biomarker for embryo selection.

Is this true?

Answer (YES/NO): YES